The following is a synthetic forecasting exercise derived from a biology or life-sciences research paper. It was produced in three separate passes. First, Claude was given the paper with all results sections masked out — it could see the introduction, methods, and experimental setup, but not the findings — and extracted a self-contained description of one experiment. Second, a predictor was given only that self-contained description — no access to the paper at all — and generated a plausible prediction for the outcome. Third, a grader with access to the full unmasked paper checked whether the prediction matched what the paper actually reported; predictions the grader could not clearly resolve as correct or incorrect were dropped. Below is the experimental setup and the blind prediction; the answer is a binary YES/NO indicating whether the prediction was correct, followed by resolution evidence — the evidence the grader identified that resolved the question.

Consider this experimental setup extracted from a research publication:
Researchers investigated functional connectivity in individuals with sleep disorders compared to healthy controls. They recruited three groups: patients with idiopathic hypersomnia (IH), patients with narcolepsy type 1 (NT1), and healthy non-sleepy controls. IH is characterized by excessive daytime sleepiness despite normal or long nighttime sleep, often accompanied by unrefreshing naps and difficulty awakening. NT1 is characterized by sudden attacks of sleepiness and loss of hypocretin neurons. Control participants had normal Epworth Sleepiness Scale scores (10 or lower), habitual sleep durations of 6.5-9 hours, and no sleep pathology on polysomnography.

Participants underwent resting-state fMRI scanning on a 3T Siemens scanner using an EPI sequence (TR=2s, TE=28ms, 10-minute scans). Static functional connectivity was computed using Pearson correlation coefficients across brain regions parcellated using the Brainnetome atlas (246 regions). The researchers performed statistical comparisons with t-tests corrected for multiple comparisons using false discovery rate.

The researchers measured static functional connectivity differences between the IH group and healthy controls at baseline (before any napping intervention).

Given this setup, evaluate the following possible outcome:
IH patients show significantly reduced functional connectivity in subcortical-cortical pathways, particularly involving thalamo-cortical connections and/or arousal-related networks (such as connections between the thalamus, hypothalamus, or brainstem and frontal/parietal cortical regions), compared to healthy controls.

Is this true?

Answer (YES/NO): NO